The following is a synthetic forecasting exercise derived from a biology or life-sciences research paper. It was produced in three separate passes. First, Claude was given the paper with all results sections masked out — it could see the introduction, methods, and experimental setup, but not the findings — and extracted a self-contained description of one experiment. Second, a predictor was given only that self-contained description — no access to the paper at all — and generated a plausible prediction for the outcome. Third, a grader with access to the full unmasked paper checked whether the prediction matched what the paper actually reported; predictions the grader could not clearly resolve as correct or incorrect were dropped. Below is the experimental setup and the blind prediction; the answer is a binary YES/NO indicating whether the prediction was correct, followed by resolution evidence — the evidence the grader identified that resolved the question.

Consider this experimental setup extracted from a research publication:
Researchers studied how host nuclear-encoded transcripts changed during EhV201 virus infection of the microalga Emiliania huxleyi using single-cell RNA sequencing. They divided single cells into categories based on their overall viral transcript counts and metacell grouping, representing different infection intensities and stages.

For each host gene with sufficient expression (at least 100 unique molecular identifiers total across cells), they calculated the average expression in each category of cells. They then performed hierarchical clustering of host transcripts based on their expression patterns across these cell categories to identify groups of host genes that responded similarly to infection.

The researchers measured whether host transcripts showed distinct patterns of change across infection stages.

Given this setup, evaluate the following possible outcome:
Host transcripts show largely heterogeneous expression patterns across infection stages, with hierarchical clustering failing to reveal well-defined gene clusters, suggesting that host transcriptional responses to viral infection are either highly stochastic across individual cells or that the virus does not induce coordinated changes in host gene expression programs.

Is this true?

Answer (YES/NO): NO